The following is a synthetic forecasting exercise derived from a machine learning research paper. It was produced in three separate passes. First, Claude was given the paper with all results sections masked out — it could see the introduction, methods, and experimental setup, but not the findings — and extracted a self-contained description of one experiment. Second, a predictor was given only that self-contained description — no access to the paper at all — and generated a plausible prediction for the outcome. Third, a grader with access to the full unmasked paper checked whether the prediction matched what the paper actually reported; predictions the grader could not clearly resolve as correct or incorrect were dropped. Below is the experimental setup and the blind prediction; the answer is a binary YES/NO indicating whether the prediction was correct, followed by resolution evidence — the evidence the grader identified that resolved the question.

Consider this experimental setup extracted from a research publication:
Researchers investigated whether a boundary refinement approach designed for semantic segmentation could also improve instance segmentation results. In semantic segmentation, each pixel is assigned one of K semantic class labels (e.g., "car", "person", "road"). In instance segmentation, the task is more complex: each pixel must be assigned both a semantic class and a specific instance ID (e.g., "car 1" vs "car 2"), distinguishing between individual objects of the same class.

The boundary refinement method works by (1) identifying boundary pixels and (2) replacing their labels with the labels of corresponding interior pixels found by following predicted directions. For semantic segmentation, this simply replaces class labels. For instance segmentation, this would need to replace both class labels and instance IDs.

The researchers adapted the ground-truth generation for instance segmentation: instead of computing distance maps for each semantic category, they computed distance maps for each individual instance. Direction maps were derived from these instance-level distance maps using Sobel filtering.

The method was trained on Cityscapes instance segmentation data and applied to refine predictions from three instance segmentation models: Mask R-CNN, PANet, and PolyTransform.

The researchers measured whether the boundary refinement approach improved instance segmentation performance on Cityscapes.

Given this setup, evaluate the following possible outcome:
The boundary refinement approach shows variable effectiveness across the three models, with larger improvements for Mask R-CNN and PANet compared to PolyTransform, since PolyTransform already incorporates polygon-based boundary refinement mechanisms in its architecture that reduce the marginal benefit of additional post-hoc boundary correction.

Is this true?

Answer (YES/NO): NO